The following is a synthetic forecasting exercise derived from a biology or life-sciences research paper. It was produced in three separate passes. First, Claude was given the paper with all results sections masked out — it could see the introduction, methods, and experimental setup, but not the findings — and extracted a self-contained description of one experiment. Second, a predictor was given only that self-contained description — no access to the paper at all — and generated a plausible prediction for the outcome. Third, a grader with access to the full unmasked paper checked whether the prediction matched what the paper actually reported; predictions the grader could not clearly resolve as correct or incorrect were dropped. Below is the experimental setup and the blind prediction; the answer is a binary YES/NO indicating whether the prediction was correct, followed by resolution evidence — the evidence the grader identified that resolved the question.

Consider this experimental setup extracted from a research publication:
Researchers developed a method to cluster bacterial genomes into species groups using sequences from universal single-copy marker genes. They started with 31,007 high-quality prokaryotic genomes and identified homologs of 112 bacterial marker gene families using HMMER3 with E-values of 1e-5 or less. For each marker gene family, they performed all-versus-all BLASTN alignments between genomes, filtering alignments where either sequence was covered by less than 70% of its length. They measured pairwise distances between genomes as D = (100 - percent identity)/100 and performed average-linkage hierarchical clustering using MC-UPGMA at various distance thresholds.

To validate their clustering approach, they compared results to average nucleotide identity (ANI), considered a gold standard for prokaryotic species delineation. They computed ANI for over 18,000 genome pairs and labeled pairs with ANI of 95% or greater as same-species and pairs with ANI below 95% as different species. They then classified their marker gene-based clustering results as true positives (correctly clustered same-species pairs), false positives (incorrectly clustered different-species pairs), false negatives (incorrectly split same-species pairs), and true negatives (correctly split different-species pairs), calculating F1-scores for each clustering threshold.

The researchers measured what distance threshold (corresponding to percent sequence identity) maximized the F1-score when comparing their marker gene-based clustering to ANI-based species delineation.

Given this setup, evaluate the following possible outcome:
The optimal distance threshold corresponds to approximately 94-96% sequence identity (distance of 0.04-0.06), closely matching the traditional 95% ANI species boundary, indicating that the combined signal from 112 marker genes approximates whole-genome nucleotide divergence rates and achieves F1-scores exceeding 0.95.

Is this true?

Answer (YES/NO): NO